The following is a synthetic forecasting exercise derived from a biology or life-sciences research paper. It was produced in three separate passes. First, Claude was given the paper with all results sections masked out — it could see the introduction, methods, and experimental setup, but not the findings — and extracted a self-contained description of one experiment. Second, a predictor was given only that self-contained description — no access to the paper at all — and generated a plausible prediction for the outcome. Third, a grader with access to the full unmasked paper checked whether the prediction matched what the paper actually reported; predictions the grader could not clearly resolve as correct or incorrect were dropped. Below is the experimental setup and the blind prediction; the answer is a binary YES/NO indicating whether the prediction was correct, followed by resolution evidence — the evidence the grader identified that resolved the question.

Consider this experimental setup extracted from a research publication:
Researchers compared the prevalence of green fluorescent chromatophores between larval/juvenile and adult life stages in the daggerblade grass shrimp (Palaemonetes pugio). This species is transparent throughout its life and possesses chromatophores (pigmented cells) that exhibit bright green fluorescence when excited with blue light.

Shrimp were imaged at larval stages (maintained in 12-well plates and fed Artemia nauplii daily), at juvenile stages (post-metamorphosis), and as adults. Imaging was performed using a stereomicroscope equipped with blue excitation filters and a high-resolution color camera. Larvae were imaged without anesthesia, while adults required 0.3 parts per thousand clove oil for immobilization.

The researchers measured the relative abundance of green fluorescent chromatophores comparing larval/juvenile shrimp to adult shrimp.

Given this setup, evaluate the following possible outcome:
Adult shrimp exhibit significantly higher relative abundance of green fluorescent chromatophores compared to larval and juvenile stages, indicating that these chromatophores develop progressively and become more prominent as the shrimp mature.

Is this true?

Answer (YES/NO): NO